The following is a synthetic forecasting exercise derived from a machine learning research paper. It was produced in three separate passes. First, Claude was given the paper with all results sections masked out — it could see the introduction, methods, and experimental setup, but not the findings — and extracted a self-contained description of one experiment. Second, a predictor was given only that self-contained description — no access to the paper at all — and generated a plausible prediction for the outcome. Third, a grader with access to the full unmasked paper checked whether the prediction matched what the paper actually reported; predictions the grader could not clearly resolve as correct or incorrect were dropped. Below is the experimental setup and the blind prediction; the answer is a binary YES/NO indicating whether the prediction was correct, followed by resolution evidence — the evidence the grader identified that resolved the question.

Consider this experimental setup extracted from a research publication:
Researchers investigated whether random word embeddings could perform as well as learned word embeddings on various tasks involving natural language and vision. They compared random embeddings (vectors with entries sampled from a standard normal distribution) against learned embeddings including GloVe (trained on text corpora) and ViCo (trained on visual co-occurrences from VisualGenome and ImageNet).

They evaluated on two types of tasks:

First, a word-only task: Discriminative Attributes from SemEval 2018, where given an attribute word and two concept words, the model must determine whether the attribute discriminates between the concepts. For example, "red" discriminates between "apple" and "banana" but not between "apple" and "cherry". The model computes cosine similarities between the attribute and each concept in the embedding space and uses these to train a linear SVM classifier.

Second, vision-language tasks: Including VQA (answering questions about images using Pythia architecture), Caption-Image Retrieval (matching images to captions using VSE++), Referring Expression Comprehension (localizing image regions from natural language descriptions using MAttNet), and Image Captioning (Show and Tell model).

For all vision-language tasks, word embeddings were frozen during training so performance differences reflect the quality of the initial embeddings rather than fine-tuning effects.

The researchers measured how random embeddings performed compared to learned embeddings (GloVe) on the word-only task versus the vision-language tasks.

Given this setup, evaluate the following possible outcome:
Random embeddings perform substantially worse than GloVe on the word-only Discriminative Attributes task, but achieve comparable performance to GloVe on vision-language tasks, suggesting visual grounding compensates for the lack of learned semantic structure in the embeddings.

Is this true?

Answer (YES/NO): YES